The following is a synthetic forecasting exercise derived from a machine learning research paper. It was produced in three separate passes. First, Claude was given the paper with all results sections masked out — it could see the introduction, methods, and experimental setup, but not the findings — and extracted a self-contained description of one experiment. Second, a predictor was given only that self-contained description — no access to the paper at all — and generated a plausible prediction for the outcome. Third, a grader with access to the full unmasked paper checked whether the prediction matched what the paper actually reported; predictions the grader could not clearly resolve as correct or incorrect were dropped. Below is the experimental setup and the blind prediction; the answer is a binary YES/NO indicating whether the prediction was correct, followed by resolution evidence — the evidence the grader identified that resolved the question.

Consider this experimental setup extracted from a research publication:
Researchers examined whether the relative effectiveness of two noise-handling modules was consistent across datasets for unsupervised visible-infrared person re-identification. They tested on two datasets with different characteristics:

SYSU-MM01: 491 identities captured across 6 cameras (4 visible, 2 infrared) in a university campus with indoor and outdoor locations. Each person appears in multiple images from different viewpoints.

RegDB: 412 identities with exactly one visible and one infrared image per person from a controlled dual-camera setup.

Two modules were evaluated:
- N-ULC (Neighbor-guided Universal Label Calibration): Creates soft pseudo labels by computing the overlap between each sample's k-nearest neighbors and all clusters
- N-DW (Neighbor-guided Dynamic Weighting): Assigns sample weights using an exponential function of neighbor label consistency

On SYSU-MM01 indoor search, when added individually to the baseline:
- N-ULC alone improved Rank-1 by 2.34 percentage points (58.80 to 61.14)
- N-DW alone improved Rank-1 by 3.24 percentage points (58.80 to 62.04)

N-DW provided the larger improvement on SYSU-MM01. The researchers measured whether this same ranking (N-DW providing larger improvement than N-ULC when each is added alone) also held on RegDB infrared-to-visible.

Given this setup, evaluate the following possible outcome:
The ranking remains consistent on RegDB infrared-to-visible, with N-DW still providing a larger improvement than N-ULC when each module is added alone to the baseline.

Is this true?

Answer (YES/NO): YES